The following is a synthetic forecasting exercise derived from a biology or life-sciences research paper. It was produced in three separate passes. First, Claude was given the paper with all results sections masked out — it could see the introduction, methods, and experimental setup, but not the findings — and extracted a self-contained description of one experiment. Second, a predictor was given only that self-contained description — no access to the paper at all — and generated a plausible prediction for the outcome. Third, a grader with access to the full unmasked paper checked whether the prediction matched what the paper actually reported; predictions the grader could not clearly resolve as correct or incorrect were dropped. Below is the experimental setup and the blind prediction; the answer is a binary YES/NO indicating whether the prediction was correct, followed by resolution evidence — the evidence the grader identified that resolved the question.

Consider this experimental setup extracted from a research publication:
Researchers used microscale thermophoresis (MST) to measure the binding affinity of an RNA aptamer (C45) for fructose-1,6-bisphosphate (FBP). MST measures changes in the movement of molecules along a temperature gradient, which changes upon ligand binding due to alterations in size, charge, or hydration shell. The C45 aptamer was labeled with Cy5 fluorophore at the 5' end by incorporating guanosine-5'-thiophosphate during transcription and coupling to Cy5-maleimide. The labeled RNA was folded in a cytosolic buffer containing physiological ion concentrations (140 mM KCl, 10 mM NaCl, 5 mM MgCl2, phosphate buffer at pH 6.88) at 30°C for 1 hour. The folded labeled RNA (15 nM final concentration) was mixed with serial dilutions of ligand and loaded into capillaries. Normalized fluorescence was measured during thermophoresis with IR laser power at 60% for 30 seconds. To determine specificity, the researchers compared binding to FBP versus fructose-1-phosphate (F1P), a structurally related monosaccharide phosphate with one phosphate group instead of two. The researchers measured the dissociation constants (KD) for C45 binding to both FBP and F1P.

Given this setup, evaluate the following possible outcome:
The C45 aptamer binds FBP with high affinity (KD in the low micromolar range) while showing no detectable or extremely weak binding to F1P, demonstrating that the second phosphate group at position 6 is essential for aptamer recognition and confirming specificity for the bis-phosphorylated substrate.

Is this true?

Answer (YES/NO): NO